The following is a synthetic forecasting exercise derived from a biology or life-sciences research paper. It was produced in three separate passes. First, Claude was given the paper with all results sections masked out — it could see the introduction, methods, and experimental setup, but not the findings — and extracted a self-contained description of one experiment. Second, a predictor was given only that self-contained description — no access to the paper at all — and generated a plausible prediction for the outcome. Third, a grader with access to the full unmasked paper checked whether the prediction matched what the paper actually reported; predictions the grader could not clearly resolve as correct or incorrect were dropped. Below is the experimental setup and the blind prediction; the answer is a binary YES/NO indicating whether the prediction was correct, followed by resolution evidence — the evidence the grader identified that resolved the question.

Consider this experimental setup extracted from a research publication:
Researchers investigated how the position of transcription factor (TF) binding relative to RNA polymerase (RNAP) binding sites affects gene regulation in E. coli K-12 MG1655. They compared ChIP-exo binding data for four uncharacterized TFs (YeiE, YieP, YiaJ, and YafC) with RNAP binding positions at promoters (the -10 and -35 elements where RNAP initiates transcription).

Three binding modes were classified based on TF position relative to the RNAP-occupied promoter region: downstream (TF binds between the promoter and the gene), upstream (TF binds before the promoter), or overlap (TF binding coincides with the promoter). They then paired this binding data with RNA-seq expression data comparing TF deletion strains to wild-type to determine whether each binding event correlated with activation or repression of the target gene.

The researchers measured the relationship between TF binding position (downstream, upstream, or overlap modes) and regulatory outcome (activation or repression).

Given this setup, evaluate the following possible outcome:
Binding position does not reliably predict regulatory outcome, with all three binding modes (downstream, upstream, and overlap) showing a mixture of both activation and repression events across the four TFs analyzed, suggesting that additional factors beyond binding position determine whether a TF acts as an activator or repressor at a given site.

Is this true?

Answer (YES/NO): NO